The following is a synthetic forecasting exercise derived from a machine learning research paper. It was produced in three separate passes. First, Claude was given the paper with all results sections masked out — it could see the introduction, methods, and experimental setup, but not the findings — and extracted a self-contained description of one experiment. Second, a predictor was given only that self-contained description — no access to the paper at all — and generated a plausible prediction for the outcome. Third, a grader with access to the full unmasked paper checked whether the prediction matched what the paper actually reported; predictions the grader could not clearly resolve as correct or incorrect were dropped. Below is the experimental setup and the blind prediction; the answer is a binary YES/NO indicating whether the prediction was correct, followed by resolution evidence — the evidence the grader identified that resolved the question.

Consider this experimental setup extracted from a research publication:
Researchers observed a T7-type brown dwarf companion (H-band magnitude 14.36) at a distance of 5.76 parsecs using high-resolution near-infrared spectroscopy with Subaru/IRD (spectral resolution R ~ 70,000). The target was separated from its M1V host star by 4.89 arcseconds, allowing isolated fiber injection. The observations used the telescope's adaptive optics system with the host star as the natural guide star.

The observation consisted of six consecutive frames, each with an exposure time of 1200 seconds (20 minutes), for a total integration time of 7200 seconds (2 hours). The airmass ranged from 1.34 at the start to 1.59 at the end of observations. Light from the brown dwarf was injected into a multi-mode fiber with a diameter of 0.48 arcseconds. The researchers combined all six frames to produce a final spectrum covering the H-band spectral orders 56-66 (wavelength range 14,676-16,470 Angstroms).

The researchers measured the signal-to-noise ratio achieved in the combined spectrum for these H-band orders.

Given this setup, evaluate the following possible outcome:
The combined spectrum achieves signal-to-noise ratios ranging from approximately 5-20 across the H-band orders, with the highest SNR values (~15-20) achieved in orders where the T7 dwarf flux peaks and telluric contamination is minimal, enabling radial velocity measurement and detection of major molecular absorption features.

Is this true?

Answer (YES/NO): NO